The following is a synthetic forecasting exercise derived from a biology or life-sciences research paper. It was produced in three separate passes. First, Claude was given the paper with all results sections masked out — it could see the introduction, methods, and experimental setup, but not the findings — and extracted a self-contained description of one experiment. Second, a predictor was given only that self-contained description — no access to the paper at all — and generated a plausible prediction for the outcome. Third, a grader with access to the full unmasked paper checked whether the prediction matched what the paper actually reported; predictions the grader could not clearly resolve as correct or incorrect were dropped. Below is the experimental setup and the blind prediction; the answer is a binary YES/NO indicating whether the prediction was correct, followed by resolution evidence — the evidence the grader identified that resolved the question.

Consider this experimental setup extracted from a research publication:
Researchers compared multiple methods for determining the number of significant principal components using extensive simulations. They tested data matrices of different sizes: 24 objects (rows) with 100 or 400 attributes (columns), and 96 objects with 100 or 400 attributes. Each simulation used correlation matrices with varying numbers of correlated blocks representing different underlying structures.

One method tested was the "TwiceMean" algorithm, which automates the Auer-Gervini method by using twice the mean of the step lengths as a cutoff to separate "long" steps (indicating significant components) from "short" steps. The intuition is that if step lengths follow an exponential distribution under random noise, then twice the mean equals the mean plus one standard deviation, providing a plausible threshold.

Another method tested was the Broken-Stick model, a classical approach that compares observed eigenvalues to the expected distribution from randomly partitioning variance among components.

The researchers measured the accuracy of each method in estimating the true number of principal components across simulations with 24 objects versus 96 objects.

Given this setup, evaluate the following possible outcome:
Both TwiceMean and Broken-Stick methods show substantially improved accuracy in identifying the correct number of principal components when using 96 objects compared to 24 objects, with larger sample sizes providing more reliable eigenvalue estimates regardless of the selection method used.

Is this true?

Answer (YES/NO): NO